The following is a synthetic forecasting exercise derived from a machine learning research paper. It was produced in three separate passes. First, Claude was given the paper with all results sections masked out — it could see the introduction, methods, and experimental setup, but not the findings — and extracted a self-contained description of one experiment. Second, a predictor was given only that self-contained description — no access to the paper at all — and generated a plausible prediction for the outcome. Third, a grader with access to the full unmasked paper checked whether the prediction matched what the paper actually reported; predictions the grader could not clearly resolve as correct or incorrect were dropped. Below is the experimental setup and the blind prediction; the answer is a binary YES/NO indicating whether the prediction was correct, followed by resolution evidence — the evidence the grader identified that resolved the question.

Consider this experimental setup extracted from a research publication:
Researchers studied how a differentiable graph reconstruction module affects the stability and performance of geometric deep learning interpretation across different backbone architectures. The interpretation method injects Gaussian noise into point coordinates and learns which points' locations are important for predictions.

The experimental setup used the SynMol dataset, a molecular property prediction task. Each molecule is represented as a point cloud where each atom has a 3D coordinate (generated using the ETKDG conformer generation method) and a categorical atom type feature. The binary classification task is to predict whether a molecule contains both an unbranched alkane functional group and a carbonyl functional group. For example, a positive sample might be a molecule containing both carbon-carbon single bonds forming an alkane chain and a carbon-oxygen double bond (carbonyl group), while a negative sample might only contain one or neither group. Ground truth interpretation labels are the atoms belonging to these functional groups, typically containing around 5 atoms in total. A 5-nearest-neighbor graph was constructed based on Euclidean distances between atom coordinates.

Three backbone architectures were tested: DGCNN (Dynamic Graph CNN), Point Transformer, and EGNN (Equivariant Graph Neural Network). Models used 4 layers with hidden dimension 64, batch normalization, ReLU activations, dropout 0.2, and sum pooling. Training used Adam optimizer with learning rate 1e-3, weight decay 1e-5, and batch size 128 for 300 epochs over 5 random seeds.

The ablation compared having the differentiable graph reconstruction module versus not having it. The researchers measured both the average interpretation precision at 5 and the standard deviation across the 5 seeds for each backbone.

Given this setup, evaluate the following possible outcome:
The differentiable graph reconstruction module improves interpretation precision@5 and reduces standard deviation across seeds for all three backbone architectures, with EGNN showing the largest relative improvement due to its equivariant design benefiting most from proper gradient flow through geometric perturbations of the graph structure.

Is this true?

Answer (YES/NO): NO